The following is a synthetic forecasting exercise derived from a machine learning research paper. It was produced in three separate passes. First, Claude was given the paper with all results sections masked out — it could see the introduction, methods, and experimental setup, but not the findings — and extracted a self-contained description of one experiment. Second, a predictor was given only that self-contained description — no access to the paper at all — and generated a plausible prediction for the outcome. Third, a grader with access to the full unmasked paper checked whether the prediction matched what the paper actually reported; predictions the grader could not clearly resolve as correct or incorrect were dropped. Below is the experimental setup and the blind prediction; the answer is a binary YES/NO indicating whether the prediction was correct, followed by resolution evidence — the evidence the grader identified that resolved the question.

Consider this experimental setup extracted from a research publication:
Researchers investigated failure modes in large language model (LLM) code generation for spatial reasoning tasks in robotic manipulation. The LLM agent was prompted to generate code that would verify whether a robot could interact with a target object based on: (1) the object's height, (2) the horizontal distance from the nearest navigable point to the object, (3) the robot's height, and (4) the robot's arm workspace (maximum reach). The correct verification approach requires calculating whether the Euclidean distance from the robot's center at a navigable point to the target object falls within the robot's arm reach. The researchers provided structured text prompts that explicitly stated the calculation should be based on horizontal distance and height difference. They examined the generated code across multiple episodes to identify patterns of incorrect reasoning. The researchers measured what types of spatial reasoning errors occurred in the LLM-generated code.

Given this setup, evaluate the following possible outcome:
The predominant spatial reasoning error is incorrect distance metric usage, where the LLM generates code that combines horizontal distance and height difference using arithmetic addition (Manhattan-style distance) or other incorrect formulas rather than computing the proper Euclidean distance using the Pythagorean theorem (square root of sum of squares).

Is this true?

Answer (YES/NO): NO